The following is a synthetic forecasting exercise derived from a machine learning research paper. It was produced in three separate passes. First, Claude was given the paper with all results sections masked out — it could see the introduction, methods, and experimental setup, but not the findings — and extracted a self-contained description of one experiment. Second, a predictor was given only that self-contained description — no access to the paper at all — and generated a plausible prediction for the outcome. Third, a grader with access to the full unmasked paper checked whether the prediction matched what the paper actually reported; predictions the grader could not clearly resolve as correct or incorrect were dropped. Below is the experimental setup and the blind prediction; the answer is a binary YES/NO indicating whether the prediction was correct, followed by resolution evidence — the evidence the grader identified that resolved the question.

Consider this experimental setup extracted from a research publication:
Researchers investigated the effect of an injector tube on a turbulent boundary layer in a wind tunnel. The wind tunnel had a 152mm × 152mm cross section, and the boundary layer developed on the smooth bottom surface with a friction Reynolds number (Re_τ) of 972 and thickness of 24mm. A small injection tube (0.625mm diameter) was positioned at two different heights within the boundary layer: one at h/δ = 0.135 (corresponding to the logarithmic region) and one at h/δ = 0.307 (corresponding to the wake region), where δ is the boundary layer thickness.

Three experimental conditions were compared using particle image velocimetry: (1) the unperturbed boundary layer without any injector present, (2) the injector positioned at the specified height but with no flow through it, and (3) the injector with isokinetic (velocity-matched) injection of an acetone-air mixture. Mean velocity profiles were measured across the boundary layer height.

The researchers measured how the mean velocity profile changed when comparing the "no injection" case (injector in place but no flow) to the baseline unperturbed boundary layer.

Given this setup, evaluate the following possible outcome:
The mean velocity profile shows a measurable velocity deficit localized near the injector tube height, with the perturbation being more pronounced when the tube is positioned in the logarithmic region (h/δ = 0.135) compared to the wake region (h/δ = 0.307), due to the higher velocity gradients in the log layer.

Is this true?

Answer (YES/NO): NO